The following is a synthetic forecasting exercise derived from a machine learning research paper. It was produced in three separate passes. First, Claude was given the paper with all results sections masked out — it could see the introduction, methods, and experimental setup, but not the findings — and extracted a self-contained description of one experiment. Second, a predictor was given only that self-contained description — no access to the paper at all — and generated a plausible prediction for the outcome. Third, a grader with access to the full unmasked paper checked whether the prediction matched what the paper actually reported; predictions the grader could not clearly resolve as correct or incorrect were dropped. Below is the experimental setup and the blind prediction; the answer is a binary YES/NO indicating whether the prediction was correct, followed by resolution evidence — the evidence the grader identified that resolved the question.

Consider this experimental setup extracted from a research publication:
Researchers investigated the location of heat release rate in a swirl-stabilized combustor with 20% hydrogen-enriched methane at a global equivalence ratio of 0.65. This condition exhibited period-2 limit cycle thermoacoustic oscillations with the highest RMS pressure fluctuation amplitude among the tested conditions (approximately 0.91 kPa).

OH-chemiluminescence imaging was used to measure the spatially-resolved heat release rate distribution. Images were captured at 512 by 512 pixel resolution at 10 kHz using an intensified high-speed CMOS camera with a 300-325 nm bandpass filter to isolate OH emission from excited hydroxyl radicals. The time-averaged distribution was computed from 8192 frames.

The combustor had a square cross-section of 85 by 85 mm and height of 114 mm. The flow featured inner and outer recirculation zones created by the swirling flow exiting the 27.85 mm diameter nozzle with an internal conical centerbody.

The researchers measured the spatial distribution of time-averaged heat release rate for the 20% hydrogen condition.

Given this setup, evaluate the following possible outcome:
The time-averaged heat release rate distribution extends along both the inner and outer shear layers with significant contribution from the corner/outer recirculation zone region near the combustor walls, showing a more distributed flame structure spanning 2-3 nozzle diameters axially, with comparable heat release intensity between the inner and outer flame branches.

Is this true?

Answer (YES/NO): NO